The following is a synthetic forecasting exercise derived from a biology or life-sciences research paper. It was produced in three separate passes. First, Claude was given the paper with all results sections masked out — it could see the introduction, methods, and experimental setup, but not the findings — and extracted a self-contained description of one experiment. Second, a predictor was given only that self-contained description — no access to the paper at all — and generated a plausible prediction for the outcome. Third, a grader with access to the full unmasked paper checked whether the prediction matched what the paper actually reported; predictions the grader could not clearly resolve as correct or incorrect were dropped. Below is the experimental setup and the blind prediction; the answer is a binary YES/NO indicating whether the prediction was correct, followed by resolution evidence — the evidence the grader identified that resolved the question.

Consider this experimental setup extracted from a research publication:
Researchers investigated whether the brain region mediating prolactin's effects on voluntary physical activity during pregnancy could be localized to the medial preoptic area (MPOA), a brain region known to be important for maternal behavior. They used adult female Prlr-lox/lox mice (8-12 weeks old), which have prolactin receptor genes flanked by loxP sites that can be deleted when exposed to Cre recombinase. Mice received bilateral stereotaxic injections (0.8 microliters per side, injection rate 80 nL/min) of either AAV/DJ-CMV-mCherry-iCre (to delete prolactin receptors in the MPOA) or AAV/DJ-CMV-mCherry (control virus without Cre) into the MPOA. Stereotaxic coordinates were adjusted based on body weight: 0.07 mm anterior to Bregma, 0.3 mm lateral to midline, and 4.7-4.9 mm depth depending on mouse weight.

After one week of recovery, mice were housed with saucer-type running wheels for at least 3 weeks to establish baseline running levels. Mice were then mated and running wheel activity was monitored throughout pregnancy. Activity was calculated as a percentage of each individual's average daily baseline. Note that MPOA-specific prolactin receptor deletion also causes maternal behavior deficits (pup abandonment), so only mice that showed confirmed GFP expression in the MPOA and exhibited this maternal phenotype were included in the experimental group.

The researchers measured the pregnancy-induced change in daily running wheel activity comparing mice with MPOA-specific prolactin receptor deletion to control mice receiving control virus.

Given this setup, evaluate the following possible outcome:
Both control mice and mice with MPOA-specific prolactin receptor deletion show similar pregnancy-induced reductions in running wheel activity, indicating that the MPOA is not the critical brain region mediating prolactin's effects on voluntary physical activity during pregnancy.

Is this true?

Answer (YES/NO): NO